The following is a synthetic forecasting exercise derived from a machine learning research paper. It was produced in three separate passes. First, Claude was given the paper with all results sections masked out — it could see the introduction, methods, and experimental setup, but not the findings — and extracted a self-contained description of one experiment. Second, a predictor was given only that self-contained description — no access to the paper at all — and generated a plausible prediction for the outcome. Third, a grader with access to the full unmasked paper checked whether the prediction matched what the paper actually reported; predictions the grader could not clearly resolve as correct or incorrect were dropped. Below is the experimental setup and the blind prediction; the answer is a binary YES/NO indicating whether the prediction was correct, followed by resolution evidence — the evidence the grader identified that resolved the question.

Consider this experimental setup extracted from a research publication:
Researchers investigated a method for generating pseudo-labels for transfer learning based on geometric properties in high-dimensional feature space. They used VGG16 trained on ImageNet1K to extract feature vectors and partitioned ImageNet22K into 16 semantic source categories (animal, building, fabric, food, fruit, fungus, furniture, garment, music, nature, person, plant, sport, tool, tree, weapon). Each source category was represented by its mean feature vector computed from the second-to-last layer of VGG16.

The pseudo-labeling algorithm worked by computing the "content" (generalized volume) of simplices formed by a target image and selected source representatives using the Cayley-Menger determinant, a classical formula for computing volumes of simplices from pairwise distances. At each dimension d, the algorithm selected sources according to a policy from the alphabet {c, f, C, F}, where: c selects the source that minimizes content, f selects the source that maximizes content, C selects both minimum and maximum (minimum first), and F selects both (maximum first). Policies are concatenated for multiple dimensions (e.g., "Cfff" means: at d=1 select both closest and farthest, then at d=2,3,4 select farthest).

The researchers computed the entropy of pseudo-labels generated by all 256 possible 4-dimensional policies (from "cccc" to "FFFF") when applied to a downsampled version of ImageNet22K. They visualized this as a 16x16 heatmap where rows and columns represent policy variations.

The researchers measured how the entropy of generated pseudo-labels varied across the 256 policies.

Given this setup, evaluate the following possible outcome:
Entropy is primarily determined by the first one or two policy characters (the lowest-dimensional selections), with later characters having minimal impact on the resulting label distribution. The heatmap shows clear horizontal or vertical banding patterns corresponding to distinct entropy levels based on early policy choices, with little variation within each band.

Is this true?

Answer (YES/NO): NO